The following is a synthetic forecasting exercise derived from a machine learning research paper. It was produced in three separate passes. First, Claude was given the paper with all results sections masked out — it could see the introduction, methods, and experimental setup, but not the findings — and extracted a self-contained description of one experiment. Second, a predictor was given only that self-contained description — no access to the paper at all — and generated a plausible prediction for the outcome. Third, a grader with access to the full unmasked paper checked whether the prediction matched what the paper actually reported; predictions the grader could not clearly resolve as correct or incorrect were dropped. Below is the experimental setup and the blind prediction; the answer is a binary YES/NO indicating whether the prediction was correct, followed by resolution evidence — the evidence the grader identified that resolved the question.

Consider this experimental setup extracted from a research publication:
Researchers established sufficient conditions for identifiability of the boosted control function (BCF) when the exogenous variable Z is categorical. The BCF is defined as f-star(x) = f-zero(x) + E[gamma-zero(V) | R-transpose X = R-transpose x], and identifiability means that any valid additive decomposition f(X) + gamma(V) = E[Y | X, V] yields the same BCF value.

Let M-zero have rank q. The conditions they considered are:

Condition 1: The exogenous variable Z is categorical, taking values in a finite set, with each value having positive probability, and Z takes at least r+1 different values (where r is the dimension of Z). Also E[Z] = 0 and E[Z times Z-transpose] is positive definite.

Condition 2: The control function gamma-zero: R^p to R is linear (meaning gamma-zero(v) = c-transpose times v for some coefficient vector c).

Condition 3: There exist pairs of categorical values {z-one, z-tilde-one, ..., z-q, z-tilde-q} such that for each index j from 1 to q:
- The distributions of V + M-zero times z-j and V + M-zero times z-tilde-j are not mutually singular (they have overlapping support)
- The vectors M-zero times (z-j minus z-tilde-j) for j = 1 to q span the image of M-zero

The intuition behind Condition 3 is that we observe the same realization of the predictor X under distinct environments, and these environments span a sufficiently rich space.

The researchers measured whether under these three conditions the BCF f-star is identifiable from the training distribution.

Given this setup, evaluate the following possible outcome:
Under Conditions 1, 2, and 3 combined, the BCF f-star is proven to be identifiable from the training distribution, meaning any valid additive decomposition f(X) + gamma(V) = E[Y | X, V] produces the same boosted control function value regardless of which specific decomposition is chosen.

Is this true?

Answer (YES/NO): YES